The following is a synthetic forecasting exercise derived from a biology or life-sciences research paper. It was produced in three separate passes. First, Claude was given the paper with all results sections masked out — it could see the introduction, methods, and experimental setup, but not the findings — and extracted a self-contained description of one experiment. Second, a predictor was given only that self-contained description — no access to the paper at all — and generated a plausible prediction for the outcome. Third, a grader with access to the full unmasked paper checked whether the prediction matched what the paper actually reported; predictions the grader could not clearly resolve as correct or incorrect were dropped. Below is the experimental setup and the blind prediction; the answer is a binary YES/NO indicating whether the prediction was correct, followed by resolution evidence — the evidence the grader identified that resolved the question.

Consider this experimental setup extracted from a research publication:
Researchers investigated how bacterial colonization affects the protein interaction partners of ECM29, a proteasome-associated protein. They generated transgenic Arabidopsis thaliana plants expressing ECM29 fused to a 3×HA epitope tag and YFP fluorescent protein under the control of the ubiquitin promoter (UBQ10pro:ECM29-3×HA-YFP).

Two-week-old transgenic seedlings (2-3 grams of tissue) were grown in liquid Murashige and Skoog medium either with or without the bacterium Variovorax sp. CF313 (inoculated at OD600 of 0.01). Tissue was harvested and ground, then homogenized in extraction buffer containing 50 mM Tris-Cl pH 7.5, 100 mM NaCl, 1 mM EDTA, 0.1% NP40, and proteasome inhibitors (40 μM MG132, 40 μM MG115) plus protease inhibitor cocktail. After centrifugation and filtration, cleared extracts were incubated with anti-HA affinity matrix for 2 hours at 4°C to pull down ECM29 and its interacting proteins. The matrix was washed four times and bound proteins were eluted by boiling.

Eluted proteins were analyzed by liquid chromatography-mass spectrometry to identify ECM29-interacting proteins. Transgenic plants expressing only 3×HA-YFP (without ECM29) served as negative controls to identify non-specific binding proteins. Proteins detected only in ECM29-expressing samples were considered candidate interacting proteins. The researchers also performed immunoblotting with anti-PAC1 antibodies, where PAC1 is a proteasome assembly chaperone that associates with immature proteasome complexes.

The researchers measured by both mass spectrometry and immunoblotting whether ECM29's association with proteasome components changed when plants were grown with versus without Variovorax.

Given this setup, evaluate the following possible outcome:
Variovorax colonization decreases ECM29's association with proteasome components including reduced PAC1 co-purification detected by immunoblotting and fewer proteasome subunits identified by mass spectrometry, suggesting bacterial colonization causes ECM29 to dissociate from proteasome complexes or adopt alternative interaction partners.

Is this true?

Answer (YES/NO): NO